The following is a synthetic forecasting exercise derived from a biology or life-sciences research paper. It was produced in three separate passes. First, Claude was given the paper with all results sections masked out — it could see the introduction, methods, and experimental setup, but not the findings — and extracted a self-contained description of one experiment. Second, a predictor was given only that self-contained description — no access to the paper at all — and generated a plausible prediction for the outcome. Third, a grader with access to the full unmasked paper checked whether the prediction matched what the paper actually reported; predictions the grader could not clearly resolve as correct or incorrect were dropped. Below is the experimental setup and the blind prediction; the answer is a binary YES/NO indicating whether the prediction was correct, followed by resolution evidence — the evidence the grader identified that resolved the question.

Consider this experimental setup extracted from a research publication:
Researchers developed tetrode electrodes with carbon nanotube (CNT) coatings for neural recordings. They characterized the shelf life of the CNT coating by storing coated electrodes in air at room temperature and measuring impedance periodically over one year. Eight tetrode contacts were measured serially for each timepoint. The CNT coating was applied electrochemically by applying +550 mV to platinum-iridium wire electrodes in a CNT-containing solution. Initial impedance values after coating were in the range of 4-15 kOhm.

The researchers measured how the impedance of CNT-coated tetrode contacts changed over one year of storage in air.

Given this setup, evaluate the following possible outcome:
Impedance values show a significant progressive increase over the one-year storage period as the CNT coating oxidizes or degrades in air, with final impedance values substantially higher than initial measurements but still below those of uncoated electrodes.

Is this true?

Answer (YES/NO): NO